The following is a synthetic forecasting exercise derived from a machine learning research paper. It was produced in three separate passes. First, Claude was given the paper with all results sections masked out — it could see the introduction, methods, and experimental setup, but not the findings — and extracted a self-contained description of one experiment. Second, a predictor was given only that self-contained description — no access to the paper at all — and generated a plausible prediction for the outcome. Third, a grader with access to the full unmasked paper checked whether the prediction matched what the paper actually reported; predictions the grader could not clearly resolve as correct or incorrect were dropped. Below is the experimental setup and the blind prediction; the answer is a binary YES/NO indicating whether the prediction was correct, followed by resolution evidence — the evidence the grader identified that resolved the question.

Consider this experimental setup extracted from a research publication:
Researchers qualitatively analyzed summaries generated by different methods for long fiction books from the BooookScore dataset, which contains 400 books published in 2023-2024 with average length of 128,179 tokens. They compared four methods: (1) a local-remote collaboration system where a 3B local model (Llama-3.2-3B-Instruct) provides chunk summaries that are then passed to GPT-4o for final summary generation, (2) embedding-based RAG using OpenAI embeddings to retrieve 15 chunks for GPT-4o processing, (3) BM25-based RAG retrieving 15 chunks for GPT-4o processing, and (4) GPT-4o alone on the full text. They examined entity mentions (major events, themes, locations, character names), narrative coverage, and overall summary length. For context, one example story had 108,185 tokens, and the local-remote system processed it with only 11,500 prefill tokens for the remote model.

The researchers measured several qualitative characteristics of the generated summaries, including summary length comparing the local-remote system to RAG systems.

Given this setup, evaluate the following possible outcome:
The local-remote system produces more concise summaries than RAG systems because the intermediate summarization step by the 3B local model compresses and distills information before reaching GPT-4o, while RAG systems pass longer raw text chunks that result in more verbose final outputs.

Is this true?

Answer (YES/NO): NO